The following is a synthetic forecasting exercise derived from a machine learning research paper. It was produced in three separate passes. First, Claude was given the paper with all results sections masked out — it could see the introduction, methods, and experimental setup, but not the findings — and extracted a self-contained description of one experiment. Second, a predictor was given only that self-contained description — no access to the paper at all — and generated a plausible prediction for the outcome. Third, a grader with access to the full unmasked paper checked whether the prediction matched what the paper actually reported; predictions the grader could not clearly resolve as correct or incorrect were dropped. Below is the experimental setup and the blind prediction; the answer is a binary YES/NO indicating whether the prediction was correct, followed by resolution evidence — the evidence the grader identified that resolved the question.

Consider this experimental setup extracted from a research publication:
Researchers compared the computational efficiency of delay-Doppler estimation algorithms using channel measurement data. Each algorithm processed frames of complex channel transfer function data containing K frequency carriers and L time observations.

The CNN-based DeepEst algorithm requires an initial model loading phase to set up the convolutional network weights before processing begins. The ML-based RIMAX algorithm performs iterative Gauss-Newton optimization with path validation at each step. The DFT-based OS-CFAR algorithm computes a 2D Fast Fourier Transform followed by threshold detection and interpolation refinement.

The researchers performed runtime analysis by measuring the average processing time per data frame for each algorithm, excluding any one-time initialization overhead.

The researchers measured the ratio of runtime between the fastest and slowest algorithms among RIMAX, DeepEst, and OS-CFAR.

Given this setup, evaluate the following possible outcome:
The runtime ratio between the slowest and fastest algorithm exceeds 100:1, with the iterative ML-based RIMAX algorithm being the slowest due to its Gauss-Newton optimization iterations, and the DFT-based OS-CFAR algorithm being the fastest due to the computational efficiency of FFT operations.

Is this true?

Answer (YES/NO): NO